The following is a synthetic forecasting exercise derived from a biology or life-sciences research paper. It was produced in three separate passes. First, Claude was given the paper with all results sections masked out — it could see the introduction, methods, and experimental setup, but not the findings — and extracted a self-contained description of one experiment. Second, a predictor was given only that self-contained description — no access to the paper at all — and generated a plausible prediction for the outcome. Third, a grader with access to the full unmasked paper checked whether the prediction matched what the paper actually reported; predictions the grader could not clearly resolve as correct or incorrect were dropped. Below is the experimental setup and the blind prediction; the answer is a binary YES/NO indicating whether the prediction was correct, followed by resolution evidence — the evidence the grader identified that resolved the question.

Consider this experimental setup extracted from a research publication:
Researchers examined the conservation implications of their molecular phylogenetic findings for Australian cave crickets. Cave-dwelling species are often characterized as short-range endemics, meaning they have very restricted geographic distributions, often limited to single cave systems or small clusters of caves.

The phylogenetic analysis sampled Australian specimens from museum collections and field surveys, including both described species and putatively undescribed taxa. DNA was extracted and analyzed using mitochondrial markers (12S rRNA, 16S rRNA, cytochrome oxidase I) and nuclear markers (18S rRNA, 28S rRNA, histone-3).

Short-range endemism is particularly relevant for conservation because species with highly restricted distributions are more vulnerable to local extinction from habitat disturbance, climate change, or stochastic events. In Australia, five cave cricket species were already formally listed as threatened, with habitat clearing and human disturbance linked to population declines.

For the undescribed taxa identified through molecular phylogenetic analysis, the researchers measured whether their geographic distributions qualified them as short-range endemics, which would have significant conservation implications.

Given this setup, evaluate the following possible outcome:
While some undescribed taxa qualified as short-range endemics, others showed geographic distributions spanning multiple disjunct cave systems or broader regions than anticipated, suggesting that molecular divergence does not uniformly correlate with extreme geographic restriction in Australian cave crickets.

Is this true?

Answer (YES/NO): NO